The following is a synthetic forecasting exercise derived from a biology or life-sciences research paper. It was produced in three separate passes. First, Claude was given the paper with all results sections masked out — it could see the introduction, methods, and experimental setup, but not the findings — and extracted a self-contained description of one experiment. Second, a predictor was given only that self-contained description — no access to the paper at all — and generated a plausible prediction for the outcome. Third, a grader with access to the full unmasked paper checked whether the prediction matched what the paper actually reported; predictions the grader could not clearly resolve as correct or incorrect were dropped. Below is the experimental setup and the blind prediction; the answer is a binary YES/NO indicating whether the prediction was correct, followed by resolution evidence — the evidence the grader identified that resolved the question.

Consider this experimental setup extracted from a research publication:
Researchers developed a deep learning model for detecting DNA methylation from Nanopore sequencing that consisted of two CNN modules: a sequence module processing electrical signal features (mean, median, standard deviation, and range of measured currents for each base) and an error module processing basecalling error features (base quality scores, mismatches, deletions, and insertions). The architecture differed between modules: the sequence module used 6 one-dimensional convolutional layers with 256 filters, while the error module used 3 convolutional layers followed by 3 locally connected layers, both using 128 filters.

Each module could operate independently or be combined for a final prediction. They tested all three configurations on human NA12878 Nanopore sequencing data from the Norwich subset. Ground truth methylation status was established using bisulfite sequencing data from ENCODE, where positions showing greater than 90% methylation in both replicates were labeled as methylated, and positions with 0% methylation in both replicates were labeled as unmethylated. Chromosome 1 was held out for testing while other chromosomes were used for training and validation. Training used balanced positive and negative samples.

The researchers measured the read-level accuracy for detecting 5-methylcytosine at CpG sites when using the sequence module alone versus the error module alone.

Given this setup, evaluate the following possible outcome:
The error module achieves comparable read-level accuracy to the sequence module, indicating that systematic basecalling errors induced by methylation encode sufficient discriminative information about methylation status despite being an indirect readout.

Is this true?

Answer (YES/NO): NO